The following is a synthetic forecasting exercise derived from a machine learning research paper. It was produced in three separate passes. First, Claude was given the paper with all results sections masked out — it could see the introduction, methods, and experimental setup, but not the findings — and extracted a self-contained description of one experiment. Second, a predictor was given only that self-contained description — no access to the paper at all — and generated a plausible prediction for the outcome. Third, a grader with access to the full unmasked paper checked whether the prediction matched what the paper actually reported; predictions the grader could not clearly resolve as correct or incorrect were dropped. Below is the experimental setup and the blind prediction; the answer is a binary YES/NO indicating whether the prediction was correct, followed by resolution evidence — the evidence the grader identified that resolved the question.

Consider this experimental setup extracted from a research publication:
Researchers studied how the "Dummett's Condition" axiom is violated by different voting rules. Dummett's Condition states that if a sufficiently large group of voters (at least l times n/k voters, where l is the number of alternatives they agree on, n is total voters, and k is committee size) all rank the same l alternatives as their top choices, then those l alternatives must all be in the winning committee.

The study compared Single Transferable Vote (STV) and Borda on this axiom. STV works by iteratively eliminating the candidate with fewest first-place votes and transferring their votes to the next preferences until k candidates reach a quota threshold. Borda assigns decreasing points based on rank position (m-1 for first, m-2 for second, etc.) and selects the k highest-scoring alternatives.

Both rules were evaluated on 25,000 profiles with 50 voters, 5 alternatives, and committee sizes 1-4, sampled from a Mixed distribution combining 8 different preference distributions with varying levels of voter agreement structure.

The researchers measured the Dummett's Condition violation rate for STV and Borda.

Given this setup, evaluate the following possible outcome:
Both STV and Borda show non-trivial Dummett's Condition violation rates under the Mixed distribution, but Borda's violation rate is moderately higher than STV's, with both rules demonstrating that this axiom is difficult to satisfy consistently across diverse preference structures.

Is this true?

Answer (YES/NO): NO